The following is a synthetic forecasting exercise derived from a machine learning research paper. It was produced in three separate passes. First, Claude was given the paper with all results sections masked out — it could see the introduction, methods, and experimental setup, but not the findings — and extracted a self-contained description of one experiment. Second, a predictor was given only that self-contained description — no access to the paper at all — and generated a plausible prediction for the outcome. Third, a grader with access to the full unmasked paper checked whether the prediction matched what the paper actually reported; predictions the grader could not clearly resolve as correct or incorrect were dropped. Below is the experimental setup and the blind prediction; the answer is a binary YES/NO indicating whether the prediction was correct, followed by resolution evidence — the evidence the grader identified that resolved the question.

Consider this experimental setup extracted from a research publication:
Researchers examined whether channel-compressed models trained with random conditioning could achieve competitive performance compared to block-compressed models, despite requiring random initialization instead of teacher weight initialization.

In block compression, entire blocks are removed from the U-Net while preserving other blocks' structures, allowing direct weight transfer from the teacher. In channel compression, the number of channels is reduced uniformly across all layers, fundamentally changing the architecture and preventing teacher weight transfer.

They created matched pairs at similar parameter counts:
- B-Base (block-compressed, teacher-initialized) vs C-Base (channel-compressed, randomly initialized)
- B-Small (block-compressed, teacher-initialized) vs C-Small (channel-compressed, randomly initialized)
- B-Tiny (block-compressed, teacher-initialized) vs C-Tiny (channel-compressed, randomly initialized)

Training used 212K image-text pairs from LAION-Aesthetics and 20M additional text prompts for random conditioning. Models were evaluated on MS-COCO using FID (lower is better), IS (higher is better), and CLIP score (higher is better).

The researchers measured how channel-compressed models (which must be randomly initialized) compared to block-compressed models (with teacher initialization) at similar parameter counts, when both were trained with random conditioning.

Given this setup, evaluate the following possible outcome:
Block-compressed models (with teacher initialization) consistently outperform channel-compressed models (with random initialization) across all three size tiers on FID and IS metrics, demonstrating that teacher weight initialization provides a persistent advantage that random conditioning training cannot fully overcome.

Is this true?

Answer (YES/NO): NO